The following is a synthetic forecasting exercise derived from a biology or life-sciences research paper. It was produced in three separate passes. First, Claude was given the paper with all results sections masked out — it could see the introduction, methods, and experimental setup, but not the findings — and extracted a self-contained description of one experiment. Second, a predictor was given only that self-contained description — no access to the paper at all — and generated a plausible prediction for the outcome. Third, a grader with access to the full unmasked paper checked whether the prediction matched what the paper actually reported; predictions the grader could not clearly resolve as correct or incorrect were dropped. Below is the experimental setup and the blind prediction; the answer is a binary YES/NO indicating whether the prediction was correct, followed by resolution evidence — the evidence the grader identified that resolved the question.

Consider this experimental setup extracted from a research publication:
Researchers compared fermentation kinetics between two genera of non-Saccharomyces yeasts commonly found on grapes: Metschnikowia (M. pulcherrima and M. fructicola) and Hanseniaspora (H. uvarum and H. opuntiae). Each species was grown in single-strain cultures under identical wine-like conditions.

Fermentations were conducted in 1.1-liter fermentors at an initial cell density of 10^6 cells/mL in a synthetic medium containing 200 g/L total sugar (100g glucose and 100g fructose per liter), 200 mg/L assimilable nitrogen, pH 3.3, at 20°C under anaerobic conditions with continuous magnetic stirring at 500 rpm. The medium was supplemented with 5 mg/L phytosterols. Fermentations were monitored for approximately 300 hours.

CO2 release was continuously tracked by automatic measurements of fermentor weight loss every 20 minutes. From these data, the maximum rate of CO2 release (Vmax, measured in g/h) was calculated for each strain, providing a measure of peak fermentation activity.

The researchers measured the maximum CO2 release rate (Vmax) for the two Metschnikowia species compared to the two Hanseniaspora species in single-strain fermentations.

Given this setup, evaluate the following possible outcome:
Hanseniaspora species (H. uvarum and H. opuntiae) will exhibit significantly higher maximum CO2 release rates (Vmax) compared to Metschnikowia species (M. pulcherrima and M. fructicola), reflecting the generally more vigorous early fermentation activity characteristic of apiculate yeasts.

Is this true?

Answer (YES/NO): YES